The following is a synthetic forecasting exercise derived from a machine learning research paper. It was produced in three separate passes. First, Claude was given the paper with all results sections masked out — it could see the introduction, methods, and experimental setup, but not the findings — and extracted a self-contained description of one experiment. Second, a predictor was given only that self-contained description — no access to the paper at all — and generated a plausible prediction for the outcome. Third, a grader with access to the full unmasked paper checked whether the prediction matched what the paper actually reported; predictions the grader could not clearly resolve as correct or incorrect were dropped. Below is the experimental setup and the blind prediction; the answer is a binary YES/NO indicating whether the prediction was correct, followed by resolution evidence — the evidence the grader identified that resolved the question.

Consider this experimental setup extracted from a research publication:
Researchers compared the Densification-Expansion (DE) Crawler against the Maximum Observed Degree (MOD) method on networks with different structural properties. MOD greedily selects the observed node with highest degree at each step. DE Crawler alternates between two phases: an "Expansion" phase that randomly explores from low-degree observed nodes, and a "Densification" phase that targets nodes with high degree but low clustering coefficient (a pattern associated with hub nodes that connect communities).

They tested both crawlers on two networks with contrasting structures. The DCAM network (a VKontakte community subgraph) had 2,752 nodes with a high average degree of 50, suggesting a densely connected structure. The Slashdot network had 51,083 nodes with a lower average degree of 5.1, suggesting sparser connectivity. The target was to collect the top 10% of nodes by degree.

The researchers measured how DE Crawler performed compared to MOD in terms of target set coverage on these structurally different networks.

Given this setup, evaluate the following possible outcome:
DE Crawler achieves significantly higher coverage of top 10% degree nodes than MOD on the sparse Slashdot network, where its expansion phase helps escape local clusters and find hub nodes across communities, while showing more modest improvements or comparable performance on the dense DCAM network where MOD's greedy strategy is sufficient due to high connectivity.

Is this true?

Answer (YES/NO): NO